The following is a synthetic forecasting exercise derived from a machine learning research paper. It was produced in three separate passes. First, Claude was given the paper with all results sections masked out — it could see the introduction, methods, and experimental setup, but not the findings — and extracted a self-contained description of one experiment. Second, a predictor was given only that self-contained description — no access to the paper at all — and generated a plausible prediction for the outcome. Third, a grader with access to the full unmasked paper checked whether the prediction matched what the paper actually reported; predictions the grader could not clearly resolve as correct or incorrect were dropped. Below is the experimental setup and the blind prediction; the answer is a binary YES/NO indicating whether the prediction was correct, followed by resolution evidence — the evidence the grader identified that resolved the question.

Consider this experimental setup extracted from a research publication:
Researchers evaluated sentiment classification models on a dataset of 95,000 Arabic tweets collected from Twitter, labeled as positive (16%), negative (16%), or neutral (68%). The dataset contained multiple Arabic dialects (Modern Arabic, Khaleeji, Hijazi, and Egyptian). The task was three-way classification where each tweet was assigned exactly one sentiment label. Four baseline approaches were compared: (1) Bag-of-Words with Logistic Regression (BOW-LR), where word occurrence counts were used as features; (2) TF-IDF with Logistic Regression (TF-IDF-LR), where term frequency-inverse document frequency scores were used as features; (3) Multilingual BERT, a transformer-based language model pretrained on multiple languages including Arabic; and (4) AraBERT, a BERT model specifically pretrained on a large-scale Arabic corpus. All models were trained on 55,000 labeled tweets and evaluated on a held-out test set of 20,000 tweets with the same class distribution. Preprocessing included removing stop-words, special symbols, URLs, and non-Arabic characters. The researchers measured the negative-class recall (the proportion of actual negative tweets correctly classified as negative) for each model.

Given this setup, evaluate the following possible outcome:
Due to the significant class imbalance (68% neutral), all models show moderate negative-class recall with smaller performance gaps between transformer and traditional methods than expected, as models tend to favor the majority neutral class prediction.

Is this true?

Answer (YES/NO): NO